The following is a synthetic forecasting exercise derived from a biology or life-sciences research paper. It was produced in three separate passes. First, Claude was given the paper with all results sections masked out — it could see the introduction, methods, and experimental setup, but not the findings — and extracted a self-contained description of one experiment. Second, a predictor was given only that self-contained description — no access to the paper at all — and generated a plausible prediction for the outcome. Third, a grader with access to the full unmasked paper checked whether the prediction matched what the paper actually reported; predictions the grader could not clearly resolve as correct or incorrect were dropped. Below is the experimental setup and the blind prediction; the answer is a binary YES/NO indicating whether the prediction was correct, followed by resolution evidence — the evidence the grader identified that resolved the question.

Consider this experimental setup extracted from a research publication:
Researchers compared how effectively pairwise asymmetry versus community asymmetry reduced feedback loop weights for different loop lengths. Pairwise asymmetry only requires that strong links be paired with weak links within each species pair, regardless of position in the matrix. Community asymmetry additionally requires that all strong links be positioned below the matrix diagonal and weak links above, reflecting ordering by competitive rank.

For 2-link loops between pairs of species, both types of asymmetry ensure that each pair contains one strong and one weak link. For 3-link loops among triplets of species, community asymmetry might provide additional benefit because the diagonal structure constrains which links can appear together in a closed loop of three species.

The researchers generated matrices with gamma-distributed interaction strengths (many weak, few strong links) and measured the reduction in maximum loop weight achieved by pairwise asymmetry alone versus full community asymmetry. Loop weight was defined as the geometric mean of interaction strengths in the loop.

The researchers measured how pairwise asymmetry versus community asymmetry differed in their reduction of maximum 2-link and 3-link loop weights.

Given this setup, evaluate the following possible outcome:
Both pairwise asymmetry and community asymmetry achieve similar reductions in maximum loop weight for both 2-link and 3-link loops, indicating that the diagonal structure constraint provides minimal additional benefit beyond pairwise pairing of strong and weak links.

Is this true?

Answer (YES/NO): NO